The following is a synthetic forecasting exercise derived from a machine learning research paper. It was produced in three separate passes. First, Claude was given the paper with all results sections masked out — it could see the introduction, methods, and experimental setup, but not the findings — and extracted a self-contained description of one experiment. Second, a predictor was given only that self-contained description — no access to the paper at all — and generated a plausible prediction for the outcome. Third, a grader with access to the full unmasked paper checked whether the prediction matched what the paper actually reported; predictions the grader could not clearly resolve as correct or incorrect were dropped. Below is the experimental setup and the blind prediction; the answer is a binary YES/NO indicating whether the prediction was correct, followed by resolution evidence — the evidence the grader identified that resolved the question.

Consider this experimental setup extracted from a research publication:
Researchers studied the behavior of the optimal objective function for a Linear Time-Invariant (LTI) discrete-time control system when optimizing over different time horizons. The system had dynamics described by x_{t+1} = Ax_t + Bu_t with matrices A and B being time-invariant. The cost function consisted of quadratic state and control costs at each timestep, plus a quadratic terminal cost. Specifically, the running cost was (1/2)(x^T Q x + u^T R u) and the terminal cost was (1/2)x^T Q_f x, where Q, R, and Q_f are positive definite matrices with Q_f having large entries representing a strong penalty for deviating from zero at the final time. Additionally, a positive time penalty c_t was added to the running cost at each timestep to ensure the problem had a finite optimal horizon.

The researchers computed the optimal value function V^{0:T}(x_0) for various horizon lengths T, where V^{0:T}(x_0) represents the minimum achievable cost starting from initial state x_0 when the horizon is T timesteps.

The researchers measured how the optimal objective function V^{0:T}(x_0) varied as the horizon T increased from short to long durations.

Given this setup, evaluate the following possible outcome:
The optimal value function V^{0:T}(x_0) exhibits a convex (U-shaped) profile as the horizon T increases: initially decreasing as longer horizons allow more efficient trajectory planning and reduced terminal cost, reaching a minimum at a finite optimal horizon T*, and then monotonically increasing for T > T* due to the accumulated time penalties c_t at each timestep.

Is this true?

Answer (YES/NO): YES